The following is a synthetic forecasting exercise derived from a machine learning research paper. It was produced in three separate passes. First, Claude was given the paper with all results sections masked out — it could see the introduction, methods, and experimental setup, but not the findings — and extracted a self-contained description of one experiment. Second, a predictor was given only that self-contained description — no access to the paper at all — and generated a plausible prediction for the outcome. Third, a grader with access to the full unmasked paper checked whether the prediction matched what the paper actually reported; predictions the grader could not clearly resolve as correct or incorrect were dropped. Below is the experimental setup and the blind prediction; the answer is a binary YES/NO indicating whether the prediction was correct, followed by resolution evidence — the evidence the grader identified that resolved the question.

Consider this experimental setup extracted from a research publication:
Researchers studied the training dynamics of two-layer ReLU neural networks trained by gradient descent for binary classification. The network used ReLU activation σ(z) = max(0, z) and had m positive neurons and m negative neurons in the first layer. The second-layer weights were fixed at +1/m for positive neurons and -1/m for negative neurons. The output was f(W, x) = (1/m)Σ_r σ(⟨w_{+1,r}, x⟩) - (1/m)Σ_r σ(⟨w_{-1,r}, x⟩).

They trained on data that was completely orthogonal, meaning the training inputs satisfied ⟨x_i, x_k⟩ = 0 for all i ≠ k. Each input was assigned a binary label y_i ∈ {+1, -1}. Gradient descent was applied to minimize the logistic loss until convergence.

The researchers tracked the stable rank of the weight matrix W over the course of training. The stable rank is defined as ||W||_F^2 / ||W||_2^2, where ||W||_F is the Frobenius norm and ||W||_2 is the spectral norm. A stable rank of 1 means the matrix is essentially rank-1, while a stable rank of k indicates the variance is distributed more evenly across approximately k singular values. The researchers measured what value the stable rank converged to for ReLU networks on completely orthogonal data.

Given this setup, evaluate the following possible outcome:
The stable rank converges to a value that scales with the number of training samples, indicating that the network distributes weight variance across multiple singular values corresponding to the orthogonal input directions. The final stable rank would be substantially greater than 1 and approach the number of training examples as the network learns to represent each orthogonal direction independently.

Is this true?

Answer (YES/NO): NO